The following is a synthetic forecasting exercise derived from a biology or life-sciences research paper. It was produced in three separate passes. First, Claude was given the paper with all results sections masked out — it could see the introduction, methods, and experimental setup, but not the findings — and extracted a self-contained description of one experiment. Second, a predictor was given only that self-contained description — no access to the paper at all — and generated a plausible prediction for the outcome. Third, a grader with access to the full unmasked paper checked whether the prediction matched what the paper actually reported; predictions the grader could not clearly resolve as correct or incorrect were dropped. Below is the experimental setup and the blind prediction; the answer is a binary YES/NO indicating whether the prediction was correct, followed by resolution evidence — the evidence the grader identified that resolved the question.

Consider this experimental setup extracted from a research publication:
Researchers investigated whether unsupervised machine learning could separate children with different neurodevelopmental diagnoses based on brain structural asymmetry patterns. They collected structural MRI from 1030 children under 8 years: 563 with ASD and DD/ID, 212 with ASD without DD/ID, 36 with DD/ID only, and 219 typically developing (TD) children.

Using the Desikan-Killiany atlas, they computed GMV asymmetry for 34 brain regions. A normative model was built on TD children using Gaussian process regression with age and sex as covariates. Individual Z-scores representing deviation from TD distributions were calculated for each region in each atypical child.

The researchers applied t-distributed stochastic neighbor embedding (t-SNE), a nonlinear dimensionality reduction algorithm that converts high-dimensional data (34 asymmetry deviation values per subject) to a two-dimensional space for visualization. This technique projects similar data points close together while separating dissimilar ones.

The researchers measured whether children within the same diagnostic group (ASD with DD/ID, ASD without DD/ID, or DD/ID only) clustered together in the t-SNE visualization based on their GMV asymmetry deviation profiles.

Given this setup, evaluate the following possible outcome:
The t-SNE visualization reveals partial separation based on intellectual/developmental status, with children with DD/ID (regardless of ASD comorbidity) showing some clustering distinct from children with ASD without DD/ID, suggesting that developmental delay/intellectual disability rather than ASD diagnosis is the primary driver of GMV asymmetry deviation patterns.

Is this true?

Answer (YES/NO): NO